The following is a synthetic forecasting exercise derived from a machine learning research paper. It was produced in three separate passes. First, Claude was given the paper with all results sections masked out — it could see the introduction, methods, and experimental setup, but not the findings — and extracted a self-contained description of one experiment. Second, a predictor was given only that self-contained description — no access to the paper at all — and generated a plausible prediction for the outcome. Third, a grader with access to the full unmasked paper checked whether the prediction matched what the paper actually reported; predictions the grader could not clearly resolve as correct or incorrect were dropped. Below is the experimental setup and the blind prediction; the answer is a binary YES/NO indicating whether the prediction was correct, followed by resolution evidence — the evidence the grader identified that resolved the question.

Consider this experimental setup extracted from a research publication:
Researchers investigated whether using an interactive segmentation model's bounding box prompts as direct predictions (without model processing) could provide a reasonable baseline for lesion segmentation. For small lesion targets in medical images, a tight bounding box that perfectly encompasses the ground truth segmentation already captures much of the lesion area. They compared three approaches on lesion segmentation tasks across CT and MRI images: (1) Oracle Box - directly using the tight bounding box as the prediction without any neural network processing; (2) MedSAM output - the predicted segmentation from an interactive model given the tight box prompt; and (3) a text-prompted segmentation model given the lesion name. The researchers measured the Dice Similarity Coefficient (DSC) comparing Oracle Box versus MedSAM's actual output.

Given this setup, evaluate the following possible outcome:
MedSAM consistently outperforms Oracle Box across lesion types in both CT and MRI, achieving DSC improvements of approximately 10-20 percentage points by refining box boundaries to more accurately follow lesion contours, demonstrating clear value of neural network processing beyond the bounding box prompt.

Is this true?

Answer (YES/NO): NO